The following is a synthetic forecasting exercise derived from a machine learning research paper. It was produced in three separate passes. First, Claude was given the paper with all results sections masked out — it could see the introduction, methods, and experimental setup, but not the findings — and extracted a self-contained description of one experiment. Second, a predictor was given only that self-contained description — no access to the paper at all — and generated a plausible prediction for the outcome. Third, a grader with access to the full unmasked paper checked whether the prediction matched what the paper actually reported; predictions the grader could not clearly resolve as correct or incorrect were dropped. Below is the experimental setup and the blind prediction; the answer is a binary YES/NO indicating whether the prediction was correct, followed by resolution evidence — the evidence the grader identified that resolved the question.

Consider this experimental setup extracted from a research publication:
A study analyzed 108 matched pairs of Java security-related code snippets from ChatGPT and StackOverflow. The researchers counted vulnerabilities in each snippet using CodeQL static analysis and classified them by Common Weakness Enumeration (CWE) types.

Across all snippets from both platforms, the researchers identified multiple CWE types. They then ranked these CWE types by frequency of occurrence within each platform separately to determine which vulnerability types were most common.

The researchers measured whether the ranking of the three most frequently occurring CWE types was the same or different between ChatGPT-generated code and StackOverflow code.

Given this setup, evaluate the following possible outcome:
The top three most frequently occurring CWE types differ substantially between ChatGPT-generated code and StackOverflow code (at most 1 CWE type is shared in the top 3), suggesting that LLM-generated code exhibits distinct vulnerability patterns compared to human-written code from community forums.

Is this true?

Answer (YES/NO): NO